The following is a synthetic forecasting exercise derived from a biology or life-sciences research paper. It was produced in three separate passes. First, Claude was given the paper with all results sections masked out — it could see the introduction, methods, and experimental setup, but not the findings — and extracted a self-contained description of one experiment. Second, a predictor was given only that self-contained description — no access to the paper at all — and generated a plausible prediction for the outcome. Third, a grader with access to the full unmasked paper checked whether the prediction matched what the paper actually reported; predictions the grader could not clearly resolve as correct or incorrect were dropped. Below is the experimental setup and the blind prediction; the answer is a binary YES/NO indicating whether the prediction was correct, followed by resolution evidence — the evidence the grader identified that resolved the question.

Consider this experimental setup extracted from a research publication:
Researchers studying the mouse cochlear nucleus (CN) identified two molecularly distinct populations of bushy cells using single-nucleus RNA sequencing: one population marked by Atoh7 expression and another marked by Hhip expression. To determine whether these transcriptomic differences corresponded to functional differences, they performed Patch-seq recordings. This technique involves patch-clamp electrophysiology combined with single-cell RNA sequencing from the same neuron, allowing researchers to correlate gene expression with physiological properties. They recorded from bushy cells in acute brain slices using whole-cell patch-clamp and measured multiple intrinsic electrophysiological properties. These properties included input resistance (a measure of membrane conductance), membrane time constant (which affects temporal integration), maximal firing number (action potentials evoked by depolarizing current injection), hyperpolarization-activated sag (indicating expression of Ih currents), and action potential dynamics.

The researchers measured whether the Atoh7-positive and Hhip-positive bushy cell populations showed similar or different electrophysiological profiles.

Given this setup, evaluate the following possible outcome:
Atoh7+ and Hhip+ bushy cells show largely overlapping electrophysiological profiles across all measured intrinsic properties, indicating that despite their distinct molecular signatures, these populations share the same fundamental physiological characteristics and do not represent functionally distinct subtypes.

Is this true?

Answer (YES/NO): NO